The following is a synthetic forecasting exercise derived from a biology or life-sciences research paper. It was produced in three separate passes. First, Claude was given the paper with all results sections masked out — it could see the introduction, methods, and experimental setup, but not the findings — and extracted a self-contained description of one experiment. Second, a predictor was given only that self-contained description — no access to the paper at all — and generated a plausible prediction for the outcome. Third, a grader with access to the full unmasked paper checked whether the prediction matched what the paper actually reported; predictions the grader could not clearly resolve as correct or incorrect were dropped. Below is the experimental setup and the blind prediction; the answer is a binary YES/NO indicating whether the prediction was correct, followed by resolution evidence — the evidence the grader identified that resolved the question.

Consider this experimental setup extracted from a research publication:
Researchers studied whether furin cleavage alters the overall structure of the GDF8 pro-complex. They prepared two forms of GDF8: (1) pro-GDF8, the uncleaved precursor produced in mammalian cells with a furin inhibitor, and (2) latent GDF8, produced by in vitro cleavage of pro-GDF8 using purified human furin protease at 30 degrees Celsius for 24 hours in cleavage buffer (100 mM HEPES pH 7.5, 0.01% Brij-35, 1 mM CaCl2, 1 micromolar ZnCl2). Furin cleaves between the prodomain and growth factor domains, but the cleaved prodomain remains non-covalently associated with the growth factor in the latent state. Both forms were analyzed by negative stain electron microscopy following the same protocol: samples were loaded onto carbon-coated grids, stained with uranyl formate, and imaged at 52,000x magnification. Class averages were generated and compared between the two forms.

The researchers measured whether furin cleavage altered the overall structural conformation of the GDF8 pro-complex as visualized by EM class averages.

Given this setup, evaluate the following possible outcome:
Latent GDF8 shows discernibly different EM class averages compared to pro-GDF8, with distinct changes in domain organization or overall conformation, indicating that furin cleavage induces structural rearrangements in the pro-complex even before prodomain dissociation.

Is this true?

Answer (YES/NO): NO